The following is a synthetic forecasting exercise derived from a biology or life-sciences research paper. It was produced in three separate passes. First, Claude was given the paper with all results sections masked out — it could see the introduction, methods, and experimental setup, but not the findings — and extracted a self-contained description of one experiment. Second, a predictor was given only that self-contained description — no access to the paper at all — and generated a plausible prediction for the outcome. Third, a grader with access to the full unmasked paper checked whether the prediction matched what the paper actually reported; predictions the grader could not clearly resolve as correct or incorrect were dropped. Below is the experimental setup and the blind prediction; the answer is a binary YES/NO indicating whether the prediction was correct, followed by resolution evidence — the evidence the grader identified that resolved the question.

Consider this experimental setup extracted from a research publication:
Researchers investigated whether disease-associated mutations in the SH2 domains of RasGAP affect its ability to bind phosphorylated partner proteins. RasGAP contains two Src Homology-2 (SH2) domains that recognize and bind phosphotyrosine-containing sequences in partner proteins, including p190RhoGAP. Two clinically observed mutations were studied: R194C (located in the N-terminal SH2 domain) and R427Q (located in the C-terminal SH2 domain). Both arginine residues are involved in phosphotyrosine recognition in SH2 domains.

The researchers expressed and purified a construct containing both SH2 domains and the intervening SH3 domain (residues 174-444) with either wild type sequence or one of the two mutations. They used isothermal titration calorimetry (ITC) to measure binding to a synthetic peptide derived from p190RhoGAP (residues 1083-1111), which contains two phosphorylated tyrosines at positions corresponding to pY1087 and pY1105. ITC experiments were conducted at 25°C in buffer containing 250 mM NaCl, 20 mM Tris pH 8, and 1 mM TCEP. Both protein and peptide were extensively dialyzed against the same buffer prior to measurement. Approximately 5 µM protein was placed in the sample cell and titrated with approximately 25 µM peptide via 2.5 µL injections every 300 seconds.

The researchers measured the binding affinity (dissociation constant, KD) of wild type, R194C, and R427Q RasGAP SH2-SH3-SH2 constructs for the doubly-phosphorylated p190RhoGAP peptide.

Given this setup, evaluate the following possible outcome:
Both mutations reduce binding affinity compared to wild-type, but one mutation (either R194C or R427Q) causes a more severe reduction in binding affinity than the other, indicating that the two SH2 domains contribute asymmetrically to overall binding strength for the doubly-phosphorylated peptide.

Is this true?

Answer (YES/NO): NO